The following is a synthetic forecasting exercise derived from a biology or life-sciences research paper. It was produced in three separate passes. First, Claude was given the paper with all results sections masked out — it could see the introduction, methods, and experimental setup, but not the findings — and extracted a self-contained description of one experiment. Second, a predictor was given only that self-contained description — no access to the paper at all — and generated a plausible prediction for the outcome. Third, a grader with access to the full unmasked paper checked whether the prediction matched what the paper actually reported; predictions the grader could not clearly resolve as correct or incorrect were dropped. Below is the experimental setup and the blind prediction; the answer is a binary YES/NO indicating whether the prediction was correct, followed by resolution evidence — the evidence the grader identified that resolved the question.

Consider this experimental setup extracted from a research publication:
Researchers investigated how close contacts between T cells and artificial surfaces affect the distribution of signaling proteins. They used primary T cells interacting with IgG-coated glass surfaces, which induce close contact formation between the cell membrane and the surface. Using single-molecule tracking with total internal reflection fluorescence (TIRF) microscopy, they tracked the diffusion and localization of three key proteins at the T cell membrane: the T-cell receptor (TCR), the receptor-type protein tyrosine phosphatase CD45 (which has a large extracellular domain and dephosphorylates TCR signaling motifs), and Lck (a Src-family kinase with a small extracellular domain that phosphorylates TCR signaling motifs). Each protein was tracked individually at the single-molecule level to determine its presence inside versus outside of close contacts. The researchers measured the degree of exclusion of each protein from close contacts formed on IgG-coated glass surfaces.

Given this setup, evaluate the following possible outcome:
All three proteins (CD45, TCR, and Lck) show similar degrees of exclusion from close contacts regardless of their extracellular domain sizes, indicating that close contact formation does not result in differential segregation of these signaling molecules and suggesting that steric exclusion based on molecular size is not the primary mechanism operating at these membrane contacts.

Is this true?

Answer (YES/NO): NO